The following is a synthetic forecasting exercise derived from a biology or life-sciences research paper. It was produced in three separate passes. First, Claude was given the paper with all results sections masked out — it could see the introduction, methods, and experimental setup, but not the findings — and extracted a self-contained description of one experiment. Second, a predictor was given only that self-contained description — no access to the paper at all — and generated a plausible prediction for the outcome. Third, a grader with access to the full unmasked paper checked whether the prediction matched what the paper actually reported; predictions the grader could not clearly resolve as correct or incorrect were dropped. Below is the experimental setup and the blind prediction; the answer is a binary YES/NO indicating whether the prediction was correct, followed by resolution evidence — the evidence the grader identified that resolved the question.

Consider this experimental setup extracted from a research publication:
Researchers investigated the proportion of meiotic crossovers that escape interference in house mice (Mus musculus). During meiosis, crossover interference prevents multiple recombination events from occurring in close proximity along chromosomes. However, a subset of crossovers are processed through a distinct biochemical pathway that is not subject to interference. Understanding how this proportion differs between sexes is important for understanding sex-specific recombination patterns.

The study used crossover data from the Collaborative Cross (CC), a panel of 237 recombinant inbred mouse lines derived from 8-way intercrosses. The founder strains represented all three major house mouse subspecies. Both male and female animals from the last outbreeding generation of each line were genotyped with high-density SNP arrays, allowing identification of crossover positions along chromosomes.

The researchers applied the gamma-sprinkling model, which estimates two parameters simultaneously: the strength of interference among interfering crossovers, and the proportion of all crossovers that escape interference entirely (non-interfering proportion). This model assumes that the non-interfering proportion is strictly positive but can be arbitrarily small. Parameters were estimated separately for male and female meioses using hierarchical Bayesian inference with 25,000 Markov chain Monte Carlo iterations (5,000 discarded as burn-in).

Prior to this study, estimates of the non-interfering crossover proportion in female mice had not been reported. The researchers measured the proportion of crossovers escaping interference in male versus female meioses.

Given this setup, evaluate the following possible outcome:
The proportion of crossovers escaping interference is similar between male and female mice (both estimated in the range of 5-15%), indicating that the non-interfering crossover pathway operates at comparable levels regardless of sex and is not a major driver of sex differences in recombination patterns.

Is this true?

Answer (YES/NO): NO